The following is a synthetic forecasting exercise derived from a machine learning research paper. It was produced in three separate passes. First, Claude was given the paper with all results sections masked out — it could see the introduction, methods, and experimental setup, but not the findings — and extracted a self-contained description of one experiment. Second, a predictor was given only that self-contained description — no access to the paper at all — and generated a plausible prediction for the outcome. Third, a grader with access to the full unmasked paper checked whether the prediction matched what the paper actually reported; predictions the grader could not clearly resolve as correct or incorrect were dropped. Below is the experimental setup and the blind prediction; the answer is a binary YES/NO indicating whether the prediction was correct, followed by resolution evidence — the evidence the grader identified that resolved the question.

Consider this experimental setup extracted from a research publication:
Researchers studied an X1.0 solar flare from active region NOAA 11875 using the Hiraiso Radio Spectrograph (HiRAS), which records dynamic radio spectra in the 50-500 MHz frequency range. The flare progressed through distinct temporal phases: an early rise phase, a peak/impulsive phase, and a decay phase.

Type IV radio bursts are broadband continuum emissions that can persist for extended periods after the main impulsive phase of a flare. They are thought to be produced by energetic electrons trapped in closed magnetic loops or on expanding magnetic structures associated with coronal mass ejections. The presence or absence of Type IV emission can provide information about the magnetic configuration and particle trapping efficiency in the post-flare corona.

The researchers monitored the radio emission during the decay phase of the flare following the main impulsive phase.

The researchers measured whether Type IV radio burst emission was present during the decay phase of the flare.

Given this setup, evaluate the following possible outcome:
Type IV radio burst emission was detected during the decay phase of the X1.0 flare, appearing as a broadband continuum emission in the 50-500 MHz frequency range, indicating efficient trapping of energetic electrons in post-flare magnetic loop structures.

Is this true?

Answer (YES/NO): NO